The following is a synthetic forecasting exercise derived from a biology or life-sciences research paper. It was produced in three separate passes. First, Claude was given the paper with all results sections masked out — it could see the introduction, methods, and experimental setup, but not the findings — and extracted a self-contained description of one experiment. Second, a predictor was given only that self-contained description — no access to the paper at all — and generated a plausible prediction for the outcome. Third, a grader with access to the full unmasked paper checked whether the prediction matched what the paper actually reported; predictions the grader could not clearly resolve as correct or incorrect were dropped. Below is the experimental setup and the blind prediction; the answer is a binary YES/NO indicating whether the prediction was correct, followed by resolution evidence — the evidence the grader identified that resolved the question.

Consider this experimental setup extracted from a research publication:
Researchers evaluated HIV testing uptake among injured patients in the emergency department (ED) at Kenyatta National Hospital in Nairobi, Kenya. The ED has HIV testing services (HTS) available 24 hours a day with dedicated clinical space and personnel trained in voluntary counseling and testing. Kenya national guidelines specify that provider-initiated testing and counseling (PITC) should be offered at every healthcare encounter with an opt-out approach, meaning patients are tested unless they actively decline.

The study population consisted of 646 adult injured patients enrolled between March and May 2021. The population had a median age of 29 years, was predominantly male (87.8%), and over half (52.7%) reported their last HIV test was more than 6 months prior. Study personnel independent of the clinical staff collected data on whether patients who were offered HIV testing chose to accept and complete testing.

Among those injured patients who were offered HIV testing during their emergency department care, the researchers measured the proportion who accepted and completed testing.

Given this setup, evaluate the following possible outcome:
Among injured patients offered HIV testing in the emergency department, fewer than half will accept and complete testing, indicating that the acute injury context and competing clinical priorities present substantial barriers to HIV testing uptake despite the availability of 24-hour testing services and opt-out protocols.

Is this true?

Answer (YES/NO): NO